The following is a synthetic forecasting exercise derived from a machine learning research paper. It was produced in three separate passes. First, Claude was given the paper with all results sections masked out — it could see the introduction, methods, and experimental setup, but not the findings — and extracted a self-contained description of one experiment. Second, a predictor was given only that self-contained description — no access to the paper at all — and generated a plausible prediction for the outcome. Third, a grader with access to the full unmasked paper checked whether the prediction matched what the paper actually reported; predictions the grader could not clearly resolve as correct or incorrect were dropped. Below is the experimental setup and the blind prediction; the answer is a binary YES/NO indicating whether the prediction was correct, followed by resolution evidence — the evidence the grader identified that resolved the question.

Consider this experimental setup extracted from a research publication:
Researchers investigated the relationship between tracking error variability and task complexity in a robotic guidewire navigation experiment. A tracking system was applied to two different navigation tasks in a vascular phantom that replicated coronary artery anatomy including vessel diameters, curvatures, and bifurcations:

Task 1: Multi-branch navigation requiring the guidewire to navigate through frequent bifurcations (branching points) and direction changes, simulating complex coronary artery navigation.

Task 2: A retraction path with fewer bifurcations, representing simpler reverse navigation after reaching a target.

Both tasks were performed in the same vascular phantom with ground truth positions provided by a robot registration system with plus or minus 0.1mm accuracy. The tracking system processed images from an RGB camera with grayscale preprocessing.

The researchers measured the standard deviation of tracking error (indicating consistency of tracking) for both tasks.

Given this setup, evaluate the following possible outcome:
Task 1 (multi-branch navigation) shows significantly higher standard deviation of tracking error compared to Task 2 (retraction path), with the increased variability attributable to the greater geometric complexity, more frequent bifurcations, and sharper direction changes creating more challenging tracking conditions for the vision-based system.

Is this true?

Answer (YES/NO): YES